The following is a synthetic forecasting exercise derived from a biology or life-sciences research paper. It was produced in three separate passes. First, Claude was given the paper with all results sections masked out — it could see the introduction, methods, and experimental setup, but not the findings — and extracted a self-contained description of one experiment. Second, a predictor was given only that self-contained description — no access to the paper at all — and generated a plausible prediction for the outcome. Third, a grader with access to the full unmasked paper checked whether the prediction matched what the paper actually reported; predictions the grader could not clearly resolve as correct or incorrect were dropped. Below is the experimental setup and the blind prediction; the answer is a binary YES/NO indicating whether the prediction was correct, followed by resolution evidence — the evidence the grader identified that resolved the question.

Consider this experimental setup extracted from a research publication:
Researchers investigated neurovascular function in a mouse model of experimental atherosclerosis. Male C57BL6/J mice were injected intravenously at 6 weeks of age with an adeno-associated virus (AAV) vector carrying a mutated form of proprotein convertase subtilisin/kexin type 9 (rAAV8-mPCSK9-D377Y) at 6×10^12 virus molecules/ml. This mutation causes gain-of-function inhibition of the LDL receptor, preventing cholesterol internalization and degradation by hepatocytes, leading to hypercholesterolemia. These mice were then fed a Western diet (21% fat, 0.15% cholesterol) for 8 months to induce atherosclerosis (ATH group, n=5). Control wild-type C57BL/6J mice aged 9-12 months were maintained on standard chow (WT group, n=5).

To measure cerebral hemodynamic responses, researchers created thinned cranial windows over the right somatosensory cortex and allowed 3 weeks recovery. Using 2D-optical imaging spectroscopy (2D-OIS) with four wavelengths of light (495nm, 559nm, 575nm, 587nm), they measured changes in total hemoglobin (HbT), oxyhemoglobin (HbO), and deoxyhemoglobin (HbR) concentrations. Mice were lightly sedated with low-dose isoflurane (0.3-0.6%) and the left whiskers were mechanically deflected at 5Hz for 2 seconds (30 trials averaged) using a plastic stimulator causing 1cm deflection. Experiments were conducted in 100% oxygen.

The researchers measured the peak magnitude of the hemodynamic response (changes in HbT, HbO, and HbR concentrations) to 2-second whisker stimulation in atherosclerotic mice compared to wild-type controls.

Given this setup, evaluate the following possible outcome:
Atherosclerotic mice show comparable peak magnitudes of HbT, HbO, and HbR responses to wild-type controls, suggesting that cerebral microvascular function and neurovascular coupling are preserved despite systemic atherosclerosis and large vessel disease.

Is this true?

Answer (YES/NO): NO